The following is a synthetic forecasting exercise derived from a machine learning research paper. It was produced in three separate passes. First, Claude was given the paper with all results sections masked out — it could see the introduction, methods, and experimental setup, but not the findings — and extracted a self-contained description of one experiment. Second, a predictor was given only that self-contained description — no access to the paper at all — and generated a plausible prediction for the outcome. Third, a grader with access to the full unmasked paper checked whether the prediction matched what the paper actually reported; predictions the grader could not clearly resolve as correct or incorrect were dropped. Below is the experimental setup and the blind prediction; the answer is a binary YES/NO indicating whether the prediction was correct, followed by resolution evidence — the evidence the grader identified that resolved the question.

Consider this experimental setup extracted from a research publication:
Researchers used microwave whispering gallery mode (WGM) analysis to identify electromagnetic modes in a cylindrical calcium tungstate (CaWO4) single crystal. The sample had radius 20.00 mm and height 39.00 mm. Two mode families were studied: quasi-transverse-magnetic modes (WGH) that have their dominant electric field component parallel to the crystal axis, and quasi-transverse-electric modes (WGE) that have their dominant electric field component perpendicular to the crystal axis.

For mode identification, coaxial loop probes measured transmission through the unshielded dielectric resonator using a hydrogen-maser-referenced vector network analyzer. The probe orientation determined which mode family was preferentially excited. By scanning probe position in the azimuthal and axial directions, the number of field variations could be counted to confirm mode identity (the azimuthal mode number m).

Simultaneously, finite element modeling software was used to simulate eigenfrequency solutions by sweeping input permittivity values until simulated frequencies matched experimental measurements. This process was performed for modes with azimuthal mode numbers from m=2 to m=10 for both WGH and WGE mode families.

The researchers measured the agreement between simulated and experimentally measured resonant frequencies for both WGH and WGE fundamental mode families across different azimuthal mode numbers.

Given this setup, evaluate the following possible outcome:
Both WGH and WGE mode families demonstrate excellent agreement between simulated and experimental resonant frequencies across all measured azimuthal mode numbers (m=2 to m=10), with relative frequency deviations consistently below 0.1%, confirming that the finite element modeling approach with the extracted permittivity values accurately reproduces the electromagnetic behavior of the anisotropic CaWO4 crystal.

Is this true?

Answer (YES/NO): NO